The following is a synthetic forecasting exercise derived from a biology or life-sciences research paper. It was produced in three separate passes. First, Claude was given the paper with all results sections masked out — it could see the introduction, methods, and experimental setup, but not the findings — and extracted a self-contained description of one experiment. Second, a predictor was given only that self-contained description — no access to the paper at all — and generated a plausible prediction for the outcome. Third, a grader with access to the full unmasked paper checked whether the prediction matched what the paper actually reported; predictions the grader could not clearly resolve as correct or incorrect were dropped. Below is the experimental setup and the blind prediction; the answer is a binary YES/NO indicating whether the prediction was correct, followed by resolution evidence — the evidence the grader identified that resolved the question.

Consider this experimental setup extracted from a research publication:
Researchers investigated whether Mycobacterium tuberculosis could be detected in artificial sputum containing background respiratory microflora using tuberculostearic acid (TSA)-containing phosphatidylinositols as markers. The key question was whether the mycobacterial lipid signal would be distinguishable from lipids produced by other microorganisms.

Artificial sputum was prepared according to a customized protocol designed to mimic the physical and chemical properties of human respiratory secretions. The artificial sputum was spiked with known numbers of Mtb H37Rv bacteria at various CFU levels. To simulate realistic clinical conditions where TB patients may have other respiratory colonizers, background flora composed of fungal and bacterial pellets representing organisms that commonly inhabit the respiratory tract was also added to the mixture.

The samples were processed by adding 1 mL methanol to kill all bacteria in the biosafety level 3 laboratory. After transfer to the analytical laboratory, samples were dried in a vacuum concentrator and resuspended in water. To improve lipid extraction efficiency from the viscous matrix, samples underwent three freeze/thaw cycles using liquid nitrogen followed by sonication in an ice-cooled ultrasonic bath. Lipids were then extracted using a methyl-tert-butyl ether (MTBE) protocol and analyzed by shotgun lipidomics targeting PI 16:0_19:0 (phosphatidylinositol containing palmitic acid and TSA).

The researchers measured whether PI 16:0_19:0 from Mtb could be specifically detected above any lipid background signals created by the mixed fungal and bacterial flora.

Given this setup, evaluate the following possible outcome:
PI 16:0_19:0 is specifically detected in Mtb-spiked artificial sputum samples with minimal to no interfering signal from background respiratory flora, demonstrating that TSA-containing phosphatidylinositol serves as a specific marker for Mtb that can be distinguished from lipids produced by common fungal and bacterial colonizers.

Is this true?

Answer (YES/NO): YES